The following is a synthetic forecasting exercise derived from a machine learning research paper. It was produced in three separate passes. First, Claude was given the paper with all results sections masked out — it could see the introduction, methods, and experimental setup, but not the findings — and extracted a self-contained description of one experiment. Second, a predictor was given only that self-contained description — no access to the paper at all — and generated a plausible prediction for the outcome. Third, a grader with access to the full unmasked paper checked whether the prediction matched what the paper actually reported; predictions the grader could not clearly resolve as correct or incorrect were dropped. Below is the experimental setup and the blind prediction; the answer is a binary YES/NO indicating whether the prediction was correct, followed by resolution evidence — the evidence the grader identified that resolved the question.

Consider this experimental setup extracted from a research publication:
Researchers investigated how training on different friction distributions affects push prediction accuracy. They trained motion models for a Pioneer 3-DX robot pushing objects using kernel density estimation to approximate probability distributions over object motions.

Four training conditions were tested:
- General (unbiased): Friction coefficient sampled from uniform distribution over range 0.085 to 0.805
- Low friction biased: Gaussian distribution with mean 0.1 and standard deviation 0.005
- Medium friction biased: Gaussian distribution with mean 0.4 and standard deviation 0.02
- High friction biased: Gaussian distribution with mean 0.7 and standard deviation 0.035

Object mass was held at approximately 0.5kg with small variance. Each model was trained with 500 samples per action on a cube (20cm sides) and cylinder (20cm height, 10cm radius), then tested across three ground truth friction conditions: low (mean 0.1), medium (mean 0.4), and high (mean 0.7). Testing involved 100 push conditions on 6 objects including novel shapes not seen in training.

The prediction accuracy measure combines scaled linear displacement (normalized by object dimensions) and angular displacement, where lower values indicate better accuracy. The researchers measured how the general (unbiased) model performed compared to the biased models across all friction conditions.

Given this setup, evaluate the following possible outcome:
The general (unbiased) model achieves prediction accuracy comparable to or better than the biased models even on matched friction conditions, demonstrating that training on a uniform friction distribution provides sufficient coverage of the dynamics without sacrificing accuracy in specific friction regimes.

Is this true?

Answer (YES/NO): NO